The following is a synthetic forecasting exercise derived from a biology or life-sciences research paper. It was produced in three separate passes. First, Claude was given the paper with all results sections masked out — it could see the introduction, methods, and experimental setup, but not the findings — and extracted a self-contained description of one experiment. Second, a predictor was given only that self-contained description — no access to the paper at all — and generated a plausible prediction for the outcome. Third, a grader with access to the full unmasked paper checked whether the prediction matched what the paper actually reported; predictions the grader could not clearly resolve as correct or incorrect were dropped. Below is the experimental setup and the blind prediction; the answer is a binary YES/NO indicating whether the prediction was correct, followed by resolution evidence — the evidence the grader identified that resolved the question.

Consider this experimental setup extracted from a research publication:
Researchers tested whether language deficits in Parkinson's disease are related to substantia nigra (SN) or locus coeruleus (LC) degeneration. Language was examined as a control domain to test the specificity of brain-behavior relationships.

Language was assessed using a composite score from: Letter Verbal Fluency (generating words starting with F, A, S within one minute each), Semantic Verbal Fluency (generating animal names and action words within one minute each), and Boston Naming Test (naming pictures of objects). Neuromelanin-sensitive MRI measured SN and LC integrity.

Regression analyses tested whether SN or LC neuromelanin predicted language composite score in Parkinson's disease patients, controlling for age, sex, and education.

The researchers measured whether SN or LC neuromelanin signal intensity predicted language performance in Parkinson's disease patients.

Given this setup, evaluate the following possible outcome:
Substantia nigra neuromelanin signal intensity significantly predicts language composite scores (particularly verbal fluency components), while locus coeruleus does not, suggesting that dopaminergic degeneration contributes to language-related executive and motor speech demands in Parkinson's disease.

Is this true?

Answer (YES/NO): NO